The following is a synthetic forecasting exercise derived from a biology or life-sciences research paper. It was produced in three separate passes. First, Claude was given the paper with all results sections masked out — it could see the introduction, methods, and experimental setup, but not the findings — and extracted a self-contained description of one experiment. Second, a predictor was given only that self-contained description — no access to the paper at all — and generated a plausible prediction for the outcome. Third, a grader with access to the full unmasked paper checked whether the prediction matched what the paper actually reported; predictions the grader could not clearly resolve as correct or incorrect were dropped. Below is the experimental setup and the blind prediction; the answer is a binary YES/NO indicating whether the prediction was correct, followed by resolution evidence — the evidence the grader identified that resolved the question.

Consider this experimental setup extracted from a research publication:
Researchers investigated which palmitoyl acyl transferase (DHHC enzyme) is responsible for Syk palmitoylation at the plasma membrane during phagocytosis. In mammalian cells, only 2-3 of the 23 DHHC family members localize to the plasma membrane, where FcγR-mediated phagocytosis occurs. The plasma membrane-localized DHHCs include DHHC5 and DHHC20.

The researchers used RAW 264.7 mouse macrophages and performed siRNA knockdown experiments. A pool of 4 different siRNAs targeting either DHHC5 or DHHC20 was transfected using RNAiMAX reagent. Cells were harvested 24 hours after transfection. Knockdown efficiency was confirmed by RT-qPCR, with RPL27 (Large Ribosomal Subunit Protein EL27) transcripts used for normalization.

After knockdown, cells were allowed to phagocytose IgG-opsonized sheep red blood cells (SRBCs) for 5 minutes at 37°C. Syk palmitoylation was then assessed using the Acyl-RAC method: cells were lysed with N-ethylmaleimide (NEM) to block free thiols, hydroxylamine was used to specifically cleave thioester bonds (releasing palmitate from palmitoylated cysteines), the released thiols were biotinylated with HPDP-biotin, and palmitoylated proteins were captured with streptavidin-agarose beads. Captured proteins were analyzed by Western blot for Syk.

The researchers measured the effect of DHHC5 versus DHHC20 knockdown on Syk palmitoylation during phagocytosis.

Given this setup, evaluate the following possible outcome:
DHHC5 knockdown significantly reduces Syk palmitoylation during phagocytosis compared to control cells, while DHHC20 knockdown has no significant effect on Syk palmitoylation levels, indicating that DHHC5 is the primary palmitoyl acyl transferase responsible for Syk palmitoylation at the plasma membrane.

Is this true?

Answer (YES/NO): YES